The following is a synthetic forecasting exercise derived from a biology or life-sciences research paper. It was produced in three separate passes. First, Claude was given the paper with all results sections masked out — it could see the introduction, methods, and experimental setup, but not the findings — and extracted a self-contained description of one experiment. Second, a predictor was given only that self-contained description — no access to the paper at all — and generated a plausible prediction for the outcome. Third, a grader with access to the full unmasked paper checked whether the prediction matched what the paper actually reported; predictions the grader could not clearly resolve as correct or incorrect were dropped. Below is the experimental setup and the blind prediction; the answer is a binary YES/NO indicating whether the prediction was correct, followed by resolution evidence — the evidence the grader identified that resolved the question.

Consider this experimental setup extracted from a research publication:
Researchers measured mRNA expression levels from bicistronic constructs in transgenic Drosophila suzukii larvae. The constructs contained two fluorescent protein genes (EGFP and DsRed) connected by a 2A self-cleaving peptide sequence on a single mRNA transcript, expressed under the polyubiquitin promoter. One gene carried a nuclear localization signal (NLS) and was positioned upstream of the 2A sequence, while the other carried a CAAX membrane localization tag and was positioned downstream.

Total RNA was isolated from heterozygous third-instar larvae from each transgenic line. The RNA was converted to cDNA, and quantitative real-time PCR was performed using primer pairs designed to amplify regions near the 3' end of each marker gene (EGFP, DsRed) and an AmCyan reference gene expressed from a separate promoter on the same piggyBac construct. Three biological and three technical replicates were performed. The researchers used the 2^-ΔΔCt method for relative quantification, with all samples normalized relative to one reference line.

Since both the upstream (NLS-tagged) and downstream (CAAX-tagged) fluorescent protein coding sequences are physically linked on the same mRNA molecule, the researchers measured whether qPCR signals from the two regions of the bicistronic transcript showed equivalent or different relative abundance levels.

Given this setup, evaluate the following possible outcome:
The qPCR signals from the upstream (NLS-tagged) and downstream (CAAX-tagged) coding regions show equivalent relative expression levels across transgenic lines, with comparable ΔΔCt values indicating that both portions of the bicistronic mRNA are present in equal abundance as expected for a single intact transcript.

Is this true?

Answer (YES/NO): NO